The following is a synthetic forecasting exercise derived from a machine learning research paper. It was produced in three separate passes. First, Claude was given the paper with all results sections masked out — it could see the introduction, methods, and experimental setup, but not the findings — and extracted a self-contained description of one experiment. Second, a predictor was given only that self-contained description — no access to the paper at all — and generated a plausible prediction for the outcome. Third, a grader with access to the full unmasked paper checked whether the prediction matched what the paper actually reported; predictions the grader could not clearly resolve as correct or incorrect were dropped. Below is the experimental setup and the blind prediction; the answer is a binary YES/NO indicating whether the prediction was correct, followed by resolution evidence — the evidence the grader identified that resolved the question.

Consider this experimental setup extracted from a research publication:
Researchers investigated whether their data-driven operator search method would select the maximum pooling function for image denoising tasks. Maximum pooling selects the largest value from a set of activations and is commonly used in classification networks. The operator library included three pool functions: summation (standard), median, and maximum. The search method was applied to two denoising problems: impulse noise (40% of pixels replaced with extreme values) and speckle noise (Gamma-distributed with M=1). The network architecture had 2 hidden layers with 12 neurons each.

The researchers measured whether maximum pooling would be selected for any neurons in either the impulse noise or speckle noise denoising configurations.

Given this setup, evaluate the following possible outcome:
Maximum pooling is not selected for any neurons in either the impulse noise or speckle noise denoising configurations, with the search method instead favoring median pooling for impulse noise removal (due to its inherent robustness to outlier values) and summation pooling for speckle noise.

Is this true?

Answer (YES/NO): YES